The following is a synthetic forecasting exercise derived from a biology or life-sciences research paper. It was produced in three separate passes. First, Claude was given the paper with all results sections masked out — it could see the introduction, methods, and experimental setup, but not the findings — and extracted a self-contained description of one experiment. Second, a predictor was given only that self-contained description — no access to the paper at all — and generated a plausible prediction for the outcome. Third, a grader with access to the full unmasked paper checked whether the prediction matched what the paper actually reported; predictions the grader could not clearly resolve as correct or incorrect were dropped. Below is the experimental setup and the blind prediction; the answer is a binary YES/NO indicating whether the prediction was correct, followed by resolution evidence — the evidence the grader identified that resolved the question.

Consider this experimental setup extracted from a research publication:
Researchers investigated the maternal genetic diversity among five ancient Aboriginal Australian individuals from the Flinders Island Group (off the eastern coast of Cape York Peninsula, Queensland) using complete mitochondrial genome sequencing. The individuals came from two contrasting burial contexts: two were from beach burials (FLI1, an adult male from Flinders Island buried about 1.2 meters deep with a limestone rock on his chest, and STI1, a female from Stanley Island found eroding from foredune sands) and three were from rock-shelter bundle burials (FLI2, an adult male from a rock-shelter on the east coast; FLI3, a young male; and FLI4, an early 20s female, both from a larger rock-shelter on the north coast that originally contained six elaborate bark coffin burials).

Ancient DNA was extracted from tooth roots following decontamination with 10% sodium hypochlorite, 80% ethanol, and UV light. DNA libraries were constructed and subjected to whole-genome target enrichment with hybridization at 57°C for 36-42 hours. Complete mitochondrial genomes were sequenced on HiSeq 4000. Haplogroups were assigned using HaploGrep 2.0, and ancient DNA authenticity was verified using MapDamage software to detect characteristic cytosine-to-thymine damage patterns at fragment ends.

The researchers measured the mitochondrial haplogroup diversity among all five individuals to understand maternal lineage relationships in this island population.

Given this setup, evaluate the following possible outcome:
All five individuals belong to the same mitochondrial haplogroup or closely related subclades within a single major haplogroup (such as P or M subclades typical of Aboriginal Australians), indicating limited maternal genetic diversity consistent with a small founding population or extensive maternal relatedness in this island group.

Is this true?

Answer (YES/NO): NO